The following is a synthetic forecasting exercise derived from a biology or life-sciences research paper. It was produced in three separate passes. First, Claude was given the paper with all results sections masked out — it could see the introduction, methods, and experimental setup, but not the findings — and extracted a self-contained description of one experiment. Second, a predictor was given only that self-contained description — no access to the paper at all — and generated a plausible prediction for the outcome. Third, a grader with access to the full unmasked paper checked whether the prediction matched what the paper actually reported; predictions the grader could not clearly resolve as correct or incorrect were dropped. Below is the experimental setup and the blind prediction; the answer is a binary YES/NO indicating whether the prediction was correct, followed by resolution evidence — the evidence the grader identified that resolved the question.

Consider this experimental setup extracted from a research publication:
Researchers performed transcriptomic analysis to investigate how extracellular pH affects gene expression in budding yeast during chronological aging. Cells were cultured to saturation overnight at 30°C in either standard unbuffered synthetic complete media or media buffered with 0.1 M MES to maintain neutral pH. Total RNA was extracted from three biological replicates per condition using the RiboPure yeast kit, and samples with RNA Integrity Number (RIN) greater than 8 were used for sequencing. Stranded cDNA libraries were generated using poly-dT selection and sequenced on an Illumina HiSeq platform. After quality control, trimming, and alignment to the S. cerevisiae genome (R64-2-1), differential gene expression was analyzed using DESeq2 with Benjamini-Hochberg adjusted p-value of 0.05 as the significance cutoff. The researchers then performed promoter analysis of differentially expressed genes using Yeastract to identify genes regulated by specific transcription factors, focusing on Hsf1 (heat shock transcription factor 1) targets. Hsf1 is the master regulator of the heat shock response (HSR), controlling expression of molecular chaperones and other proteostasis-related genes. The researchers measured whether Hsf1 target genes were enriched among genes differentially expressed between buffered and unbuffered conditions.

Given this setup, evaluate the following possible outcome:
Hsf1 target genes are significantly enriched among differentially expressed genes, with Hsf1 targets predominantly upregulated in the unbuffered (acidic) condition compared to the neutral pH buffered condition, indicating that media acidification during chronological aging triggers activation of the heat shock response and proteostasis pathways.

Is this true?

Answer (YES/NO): YES